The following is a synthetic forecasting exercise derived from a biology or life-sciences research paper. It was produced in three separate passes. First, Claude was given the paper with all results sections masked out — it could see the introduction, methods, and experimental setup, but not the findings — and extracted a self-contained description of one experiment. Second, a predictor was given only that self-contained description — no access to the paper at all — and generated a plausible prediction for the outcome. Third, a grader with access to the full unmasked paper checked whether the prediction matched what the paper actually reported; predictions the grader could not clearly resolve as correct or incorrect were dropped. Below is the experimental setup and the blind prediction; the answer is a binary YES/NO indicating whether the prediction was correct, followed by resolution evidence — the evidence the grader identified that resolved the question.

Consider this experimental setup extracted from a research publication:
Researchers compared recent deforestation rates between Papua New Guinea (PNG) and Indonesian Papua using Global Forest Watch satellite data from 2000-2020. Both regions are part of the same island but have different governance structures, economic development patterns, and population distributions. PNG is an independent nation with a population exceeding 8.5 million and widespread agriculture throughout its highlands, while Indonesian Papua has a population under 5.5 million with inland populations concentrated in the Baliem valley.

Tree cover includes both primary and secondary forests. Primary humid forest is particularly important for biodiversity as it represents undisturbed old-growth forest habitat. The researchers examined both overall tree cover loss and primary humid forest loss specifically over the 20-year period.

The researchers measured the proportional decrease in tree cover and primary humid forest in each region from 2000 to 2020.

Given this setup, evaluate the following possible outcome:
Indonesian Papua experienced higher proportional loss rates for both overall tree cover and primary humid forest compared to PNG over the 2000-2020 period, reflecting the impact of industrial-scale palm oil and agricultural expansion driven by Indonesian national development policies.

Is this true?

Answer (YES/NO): NO